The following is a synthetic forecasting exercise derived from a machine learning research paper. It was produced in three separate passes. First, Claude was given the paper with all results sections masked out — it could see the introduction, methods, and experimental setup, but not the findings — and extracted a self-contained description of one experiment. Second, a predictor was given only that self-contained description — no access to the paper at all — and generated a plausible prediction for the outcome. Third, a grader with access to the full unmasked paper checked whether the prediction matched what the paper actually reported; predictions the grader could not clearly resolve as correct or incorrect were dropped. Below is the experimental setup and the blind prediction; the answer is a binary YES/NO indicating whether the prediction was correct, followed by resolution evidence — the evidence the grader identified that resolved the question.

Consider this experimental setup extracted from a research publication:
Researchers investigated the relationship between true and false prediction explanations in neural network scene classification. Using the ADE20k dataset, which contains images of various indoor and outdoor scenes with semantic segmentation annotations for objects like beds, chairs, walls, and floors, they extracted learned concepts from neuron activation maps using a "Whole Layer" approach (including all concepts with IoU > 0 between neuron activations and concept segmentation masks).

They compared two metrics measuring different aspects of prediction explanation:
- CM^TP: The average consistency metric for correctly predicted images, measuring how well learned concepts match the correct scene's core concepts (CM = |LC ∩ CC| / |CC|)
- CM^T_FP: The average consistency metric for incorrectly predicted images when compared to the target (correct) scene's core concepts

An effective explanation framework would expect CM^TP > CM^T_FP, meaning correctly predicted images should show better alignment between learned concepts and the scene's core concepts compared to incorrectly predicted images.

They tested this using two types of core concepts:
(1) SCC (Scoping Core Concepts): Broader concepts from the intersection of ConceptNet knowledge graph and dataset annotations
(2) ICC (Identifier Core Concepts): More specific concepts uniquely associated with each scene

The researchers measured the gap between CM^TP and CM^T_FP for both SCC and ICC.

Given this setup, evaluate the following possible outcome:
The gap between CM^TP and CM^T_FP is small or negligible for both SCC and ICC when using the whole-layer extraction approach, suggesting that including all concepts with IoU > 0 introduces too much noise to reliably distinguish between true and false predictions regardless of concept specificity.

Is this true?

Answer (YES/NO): NO